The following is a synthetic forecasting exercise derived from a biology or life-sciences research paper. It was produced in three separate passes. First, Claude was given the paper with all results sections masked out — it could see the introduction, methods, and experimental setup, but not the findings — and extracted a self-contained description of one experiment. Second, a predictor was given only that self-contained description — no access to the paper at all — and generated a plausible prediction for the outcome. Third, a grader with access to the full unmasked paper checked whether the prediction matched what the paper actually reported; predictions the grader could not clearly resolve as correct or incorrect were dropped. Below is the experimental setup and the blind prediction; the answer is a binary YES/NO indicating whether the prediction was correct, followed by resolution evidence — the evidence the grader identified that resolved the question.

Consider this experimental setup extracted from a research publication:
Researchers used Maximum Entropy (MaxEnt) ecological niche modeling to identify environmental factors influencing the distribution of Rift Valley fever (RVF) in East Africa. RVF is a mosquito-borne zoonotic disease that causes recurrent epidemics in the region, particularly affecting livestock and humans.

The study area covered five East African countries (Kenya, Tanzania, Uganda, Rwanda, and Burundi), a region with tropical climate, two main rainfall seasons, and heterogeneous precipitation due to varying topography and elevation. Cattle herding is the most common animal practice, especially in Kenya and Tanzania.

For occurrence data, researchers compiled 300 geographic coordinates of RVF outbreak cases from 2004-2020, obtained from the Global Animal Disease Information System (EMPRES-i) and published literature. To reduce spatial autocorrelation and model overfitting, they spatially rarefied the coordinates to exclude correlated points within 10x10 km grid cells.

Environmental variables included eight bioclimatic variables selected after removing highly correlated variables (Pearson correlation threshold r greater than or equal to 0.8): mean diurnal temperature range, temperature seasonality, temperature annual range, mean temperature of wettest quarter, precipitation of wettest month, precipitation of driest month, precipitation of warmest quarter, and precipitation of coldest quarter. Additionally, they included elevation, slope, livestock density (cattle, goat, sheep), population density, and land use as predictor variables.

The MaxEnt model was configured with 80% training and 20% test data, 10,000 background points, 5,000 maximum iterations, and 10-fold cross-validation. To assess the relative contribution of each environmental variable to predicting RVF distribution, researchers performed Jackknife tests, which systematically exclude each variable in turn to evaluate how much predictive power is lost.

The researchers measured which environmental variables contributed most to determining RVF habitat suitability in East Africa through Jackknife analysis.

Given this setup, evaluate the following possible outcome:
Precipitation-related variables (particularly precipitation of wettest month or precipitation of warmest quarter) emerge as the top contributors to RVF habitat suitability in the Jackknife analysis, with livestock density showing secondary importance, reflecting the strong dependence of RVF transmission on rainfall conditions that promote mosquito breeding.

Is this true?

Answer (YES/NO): NO